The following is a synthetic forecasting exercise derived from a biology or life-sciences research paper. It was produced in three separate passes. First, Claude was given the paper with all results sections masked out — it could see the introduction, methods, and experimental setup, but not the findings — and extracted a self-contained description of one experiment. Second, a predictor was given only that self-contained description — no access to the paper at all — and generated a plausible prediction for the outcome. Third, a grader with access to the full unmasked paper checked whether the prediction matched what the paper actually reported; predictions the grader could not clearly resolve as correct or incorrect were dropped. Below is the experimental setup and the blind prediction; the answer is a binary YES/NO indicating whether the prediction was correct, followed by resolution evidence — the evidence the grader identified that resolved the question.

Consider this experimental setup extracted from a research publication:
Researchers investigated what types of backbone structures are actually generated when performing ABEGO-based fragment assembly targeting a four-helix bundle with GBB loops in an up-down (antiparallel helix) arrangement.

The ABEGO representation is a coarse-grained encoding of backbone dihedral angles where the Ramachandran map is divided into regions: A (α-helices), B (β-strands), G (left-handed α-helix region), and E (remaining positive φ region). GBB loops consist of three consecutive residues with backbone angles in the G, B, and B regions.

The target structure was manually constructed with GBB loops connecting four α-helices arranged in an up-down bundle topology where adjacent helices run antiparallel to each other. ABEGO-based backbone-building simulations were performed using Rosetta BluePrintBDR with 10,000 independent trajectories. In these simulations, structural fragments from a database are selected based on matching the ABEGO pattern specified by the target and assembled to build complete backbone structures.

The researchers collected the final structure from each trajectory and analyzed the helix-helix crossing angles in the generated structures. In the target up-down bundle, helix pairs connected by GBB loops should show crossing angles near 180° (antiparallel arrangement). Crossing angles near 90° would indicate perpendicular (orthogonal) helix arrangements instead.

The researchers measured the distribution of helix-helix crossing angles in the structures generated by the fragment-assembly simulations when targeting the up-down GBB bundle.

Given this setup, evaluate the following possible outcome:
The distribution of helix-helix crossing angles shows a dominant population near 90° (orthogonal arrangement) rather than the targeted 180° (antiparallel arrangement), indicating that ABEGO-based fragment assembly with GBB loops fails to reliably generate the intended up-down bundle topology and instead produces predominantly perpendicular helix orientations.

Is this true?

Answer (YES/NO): YES